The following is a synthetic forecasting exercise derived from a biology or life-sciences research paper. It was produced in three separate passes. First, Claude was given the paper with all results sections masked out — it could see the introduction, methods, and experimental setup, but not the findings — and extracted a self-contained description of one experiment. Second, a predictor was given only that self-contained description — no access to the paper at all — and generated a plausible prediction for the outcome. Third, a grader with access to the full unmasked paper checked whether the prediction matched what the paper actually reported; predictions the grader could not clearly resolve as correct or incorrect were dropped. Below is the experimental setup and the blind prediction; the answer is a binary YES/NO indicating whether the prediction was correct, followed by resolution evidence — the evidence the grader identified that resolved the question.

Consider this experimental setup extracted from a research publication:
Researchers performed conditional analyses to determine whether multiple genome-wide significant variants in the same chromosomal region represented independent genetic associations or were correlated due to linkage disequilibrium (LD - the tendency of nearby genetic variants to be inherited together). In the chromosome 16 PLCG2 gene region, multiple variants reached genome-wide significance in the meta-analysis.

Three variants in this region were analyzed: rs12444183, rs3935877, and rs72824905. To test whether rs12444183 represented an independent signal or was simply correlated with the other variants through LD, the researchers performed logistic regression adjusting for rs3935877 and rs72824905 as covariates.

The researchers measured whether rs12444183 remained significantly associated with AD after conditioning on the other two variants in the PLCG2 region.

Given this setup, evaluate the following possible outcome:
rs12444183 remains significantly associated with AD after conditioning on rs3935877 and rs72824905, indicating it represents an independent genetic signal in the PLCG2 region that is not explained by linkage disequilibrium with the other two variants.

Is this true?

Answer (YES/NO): YES